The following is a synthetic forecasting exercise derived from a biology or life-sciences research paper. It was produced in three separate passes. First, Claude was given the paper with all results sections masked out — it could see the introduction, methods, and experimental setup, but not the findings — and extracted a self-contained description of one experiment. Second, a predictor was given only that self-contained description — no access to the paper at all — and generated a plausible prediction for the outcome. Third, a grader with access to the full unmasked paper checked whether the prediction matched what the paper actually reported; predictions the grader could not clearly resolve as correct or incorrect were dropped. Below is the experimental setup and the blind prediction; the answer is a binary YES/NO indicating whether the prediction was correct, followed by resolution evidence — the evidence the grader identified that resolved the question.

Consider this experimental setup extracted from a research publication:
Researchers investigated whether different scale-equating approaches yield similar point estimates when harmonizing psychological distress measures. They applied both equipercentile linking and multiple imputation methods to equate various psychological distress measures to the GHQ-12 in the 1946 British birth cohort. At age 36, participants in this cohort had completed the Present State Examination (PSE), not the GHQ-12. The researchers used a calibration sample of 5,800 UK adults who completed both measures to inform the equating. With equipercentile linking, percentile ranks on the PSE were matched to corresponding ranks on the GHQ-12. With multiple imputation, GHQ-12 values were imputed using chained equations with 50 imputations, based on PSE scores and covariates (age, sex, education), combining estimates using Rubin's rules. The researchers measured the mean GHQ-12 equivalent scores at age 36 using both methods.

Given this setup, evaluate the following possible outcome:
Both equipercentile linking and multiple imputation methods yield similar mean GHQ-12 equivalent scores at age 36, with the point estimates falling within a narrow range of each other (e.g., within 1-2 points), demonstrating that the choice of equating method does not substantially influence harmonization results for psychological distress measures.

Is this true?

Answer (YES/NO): NO